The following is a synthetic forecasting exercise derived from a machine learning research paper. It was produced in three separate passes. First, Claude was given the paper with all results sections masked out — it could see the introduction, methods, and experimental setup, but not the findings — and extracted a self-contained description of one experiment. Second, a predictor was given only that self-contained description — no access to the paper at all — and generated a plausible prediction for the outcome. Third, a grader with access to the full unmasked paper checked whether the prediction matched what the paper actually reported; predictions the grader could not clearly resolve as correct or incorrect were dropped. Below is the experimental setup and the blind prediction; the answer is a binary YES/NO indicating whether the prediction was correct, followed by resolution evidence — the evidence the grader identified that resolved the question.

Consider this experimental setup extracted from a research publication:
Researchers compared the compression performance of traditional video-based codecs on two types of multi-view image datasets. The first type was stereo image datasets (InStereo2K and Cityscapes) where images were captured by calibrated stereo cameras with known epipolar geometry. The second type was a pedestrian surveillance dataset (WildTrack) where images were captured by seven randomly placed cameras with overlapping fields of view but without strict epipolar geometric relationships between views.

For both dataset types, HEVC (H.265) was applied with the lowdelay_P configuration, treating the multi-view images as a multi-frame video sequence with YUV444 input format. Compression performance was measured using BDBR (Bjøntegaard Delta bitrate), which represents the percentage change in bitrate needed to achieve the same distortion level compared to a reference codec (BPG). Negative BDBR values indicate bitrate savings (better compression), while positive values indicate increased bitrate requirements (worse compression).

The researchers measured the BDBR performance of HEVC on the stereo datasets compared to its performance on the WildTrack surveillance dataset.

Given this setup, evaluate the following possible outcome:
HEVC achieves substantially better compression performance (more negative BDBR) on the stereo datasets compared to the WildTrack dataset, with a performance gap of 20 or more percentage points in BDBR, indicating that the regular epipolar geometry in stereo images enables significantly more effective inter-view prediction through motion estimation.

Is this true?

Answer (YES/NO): YES